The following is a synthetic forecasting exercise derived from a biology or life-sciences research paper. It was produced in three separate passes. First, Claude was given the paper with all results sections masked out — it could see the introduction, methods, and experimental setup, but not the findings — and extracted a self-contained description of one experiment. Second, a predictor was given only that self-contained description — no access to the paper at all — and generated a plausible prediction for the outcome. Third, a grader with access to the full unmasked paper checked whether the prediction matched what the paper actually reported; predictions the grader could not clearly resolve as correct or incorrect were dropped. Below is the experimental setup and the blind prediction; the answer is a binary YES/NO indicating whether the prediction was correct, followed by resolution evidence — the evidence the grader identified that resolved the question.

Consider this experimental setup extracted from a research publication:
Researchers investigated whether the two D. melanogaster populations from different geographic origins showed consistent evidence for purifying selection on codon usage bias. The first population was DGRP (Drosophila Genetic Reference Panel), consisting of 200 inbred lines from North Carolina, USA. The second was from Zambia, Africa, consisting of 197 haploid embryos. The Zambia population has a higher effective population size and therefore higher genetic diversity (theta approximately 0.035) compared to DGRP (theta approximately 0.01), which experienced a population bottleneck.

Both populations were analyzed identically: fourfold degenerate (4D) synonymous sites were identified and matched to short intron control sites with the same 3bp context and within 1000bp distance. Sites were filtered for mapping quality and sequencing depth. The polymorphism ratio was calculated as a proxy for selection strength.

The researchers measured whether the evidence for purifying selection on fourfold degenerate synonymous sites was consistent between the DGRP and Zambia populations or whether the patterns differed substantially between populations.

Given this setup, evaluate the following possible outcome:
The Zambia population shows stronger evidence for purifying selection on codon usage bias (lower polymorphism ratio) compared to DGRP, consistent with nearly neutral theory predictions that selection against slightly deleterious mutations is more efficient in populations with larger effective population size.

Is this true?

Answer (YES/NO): NO